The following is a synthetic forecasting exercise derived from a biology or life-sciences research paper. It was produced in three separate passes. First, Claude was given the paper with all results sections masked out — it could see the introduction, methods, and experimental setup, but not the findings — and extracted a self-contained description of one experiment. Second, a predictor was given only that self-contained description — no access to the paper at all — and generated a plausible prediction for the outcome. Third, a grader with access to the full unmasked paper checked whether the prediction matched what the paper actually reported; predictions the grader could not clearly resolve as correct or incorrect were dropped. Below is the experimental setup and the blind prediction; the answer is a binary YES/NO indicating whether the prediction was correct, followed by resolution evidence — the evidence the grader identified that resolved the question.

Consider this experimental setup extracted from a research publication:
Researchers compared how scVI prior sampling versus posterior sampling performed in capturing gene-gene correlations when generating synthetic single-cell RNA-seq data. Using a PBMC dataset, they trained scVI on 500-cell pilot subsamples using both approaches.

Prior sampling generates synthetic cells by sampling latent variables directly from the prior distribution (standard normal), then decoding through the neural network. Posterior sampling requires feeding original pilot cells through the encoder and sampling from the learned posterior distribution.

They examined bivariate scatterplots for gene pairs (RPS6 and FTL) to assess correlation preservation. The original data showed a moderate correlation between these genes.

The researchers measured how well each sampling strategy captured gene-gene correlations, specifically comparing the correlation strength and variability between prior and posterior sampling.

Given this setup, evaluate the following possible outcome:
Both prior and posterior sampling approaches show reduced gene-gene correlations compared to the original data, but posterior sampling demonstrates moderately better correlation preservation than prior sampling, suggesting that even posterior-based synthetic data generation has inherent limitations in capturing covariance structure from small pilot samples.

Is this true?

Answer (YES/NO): NO